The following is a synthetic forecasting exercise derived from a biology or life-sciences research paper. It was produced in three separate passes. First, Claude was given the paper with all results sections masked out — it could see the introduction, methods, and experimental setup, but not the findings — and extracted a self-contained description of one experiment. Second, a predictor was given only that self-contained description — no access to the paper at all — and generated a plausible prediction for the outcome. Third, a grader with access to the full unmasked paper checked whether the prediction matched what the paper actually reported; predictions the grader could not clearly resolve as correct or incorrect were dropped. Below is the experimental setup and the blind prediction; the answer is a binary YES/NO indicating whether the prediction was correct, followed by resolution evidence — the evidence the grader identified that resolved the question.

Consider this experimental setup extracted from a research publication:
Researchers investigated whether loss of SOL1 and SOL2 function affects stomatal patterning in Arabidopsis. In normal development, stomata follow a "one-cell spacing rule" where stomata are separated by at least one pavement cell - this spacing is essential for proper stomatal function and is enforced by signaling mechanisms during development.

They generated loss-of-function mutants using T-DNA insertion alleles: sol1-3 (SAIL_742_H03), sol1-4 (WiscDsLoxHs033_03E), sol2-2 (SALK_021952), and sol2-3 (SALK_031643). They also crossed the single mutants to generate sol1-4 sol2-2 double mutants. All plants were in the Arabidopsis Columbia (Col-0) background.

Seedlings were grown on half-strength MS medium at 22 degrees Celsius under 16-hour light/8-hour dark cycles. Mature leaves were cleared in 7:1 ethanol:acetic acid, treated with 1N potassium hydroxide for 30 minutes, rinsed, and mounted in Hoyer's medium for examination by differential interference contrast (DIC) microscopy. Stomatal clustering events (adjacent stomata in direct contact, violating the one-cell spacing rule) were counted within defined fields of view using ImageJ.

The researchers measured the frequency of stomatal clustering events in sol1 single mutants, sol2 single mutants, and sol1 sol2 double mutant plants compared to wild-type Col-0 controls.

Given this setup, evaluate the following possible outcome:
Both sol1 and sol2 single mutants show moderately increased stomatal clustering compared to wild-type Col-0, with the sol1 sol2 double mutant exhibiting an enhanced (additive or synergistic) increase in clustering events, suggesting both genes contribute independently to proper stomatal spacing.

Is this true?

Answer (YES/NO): NO